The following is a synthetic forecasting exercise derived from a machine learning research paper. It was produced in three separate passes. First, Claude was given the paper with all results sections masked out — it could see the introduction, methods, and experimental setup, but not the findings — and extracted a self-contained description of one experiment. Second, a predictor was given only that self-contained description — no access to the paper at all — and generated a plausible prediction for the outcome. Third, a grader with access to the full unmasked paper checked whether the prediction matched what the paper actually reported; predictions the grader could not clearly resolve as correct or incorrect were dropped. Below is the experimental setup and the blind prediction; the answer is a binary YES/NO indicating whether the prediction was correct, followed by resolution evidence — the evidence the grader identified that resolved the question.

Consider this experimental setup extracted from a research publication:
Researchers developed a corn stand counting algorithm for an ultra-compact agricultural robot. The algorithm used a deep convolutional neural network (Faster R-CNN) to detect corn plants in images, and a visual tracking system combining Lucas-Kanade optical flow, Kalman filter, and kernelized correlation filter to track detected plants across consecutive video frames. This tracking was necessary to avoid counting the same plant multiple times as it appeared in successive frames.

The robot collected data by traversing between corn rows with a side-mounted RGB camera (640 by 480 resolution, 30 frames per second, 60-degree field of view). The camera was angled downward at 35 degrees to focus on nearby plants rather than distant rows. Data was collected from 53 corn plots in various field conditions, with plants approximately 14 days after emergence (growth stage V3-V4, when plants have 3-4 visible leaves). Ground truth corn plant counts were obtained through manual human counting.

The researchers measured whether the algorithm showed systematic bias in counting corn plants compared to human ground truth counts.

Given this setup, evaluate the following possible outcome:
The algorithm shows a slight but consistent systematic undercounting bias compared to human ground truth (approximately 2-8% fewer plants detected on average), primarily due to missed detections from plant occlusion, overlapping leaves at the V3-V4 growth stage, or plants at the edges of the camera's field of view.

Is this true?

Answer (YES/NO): NO